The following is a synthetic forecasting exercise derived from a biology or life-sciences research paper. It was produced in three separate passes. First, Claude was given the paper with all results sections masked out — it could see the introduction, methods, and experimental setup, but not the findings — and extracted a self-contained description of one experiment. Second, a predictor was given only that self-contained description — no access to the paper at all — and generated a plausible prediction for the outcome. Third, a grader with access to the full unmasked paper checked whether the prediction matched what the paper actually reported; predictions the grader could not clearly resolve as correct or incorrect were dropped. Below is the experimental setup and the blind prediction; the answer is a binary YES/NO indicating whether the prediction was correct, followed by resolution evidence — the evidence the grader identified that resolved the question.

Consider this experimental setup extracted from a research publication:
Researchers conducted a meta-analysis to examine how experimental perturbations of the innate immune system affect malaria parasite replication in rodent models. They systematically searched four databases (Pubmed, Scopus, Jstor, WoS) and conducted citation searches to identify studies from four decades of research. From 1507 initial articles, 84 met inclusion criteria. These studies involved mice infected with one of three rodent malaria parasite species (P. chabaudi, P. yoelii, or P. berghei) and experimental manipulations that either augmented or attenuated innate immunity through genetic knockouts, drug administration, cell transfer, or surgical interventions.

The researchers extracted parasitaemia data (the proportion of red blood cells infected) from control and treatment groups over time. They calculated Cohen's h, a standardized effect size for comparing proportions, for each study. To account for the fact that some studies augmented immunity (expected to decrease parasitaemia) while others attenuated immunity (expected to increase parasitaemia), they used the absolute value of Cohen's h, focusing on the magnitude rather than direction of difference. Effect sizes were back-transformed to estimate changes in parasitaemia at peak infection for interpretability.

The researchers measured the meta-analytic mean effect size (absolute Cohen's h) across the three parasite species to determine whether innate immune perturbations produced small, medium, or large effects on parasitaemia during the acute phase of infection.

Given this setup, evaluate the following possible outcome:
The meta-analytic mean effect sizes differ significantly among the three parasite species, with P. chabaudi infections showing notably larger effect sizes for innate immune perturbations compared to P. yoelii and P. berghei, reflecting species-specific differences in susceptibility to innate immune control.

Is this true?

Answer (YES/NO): NO